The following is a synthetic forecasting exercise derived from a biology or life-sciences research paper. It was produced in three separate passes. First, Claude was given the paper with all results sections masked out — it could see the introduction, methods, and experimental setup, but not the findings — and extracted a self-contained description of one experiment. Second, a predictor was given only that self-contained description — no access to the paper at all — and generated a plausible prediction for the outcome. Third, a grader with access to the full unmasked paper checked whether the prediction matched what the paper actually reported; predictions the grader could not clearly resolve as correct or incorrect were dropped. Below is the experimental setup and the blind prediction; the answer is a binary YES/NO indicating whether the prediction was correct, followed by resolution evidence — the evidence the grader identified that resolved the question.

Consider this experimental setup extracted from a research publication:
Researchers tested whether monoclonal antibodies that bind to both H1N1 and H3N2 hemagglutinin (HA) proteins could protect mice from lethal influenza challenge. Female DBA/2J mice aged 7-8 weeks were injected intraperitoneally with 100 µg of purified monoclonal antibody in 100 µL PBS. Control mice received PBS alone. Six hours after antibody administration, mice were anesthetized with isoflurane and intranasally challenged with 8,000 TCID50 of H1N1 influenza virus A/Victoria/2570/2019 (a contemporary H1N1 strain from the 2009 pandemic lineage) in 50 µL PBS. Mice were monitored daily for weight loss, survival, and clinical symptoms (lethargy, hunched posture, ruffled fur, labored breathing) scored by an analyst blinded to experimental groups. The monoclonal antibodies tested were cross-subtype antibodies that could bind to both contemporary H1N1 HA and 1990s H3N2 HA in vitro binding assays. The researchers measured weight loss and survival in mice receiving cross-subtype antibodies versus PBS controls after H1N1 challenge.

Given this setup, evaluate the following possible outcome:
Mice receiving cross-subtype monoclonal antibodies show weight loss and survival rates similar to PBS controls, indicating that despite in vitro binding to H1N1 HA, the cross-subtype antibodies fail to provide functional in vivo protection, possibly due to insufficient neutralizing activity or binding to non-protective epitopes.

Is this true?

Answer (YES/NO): NO